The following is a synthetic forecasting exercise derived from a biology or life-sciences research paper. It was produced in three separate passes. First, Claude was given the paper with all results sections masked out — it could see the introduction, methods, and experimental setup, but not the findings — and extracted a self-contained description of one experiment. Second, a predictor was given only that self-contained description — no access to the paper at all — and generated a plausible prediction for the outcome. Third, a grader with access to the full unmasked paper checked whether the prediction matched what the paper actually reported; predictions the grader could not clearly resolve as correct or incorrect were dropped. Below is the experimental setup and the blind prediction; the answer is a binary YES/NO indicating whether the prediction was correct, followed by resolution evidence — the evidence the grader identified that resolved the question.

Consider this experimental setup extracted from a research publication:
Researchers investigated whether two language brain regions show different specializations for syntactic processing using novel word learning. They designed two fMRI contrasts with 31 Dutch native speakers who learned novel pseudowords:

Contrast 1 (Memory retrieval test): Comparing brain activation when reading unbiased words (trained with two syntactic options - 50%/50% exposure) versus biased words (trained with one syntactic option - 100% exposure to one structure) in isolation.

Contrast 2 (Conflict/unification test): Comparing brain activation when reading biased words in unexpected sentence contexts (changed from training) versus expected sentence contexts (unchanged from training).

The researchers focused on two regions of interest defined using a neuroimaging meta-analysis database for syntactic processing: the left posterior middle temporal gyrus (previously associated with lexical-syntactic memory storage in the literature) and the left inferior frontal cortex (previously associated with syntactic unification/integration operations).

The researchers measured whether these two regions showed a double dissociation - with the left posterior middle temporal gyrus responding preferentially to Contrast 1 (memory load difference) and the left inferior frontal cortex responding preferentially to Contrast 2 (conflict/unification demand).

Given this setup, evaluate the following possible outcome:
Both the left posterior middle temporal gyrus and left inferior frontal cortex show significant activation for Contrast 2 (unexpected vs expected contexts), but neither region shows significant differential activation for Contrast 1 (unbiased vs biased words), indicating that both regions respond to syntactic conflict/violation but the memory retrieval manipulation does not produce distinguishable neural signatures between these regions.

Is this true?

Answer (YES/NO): NO